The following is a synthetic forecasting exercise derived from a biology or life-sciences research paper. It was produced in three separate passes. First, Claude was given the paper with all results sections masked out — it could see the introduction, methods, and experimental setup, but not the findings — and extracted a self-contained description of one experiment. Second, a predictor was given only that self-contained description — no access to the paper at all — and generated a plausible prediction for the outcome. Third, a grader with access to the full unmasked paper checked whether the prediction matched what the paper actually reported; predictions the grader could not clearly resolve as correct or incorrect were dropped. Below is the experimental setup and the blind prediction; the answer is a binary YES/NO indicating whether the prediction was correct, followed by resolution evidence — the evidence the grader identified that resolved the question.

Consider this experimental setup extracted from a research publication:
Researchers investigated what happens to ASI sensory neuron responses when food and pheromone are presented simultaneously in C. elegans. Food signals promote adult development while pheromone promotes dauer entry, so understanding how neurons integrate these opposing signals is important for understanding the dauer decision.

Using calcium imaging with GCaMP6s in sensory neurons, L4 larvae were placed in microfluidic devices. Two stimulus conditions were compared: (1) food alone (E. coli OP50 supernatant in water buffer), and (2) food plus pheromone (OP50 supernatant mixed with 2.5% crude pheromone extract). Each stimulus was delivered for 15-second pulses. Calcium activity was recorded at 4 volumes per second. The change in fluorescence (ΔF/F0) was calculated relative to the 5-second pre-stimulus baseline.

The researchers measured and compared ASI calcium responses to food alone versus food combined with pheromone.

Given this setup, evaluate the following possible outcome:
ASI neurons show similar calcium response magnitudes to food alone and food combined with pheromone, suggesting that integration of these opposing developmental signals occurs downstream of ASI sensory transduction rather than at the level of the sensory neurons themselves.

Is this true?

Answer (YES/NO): NO